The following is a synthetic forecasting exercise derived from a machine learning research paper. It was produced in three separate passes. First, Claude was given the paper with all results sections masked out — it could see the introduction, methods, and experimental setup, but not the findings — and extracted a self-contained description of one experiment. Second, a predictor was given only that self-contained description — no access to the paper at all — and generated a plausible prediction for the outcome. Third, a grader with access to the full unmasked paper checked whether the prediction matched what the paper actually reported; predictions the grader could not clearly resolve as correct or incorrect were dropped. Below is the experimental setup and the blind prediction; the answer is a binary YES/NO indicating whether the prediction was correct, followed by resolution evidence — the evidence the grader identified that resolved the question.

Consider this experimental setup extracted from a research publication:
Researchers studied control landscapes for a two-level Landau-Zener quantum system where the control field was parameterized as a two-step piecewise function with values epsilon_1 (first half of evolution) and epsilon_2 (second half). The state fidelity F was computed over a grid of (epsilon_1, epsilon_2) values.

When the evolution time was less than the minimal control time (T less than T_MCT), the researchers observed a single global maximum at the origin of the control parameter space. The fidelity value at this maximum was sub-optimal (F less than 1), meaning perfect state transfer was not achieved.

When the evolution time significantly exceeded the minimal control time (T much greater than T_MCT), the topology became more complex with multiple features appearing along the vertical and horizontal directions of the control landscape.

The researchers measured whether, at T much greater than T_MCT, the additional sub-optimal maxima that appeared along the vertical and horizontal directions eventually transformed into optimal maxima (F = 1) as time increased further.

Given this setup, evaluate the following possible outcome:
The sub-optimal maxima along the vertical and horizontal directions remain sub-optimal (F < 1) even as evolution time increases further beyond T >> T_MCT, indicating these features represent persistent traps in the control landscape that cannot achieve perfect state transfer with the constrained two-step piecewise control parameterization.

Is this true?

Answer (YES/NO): NO